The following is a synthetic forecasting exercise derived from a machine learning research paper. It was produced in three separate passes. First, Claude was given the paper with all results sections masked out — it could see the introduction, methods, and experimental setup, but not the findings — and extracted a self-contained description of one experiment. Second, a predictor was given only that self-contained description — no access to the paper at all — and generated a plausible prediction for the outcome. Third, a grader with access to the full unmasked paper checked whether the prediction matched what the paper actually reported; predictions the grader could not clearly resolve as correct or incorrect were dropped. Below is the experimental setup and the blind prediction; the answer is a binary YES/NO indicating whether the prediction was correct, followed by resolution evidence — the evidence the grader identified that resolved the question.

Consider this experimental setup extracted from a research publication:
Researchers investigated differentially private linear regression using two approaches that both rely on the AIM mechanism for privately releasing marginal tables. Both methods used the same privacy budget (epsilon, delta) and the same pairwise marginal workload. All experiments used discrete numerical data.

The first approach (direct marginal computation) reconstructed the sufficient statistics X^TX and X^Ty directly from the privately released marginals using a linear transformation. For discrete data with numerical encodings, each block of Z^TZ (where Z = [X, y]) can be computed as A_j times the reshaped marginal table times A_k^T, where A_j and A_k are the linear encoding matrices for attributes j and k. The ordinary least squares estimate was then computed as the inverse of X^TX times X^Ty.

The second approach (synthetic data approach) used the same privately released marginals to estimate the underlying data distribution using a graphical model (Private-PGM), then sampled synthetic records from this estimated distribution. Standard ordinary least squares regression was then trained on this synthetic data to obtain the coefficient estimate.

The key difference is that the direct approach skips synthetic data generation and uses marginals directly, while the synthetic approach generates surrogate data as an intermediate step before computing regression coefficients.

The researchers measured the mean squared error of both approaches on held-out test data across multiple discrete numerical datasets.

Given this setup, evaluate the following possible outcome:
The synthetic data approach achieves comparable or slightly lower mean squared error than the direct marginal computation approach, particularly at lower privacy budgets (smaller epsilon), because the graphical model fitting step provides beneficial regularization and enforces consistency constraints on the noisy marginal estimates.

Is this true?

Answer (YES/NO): YES